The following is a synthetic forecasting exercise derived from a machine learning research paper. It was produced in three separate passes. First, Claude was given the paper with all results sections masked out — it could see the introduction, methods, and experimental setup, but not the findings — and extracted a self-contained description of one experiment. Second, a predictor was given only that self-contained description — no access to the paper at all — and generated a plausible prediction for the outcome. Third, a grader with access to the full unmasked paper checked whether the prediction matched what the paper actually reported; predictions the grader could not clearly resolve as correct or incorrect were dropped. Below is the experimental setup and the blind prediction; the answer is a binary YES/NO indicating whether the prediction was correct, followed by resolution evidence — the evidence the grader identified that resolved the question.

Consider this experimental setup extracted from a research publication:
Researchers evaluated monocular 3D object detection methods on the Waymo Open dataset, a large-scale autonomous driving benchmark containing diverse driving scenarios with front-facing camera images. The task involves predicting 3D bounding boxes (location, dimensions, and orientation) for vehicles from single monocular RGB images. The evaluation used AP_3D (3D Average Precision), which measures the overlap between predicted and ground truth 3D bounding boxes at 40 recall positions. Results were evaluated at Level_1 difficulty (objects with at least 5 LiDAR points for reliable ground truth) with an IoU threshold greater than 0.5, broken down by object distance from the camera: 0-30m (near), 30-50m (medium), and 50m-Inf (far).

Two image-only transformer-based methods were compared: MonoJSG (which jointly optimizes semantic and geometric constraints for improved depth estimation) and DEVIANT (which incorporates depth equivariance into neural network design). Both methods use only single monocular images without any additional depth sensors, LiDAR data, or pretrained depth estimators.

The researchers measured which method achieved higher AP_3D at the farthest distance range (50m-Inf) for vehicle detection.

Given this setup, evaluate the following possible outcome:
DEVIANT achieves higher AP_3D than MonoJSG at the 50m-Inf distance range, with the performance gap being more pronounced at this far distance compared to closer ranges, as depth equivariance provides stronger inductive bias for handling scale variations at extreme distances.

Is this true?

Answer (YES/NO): NO